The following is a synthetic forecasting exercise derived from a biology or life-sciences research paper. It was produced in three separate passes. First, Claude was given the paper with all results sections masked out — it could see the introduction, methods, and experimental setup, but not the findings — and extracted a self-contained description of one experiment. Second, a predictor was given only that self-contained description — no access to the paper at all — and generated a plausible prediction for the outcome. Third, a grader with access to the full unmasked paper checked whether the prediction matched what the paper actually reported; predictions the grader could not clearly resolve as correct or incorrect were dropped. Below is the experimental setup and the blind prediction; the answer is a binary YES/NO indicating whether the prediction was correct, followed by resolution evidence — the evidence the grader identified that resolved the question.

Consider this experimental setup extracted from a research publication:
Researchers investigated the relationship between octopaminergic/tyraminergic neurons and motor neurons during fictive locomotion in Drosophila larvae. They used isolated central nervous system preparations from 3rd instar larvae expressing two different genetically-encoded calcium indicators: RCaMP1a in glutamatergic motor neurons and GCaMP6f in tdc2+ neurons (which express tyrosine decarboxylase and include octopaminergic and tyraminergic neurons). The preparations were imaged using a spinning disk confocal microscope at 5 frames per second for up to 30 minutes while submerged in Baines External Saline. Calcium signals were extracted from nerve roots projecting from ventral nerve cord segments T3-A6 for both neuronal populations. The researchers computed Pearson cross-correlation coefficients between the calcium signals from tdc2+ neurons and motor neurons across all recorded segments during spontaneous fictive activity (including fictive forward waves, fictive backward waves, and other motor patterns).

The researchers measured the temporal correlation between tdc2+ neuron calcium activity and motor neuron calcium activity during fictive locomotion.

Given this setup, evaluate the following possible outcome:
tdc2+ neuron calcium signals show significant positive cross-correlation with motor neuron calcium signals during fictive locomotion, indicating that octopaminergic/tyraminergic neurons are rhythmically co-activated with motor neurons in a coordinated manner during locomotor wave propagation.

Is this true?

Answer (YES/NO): YES